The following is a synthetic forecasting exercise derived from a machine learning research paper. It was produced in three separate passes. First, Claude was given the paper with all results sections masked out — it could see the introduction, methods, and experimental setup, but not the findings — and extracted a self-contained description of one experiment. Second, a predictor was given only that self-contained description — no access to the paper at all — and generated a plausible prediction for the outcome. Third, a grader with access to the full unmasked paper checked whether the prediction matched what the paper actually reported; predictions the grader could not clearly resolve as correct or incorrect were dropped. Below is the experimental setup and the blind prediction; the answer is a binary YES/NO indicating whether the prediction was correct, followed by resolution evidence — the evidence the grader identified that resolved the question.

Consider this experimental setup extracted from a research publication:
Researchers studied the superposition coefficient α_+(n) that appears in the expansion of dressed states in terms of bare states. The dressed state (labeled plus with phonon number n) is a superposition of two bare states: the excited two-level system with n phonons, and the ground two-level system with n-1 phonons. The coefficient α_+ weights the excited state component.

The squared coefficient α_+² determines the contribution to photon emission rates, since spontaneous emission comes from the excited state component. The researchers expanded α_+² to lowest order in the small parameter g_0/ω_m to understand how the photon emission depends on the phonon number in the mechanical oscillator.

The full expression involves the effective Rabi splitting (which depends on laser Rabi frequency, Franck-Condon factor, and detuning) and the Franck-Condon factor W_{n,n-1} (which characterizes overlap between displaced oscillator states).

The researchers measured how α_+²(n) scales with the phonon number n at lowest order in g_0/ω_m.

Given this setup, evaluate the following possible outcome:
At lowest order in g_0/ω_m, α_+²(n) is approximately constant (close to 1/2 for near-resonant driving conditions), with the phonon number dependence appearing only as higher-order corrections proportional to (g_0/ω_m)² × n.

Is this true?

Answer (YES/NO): NO